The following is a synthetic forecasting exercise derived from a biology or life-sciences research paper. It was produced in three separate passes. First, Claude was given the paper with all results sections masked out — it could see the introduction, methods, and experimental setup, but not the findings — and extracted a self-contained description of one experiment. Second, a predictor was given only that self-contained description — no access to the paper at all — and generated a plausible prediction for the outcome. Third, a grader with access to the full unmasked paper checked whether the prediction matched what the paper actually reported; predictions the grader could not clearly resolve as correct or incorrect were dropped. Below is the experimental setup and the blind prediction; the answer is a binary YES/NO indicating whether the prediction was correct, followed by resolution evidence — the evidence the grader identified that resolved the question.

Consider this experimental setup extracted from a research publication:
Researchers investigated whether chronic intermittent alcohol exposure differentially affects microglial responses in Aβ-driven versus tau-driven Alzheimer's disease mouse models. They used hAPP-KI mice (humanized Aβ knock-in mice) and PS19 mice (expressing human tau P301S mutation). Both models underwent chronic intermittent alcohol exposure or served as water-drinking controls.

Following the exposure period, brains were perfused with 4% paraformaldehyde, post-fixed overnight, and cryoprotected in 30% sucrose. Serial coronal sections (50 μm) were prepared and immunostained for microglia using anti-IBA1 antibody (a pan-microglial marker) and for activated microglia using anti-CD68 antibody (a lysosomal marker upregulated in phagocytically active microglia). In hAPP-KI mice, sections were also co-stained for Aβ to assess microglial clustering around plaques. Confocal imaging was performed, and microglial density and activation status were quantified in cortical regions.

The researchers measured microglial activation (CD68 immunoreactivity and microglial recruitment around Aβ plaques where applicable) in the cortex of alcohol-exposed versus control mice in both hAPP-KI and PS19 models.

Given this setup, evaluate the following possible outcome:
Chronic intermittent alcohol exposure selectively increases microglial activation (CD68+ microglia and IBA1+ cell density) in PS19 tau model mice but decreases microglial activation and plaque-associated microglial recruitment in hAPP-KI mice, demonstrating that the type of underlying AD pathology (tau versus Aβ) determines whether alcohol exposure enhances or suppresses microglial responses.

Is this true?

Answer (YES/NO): NO